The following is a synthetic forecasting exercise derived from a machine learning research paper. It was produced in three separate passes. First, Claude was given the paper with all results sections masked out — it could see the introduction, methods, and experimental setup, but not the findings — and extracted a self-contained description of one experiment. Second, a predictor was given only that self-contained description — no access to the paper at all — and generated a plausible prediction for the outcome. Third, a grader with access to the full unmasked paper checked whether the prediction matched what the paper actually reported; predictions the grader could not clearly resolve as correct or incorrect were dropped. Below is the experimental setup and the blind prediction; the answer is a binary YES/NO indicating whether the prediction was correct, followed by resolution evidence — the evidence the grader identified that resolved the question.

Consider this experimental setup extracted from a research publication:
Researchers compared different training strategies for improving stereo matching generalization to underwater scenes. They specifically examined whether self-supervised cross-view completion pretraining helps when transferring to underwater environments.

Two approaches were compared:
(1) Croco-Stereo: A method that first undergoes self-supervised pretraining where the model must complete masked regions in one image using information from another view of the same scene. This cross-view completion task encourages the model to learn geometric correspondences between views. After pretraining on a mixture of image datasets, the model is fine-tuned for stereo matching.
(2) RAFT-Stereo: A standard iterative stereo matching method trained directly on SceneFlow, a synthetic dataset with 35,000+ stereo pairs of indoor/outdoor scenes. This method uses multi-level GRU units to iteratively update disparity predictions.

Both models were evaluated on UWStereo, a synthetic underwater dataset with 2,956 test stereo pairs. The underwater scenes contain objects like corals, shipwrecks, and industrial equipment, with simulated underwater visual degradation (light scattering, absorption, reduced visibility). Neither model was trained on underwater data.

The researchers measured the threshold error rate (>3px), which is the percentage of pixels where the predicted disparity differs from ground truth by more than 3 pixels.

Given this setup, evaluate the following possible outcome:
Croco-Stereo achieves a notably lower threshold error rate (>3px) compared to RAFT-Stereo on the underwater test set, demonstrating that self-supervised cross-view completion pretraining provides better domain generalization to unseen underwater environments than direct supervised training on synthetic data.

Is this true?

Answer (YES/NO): NO